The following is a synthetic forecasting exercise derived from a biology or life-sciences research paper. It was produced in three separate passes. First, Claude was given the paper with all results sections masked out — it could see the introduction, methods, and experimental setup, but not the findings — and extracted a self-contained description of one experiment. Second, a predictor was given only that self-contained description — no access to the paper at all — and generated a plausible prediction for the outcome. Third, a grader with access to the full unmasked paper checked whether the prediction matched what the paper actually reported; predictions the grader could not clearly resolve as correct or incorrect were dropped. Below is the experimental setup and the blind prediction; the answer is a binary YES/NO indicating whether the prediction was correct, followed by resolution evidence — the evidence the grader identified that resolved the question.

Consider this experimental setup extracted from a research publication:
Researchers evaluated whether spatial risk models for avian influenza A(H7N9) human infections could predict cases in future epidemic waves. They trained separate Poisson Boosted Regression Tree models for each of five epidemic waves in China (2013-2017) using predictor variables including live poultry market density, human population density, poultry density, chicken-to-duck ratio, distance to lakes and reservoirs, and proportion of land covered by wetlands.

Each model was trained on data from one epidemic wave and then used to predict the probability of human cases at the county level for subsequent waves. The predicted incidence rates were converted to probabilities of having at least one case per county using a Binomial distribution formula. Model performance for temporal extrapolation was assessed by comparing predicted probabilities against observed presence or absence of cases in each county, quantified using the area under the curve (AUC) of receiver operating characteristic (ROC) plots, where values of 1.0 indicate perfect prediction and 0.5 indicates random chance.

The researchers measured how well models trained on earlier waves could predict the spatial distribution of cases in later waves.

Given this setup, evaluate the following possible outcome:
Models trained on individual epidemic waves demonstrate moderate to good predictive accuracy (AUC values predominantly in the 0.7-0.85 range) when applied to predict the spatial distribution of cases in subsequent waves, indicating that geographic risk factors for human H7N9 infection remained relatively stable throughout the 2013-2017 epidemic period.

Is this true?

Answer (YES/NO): YES